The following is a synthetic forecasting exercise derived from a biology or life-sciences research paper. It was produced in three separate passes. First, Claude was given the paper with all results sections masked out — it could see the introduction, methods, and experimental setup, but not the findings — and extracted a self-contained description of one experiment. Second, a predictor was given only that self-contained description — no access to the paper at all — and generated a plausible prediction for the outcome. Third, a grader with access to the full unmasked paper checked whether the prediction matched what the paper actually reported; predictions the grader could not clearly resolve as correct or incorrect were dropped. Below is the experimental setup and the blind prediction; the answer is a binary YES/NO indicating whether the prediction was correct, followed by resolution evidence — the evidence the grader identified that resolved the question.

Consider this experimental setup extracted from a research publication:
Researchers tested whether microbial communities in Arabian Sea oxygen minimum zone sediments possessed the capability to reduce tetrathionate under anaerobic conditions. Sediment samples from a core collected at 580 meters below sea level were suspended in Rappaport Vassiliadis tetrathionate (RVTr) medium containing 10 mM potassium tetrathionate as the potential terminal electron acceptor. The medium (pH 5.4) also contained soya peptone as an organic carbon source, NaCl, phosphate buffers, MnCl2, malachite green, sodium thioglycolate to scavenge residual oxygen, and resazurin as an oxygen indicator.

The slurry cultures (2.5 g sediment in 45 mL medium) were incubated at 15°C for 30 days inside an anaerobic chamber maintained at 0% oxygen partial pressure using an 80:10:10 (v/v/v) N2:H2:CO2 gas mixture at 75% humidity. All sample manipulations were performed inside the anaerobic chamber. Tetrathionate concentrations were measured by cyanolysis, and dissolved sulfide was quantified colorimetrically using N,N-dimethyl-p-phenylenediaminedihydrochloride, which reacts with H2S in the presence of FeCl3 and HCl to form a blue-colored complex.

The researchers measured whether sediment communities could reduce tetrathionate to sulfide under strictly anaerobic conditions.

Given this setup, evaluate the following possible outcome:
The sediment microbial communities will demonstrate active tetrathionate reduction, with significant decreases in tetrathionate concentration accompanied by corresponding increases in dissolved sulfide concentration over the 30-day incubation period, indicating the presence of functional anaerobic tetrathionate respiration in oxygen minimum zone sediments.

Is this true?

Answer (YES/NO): NO